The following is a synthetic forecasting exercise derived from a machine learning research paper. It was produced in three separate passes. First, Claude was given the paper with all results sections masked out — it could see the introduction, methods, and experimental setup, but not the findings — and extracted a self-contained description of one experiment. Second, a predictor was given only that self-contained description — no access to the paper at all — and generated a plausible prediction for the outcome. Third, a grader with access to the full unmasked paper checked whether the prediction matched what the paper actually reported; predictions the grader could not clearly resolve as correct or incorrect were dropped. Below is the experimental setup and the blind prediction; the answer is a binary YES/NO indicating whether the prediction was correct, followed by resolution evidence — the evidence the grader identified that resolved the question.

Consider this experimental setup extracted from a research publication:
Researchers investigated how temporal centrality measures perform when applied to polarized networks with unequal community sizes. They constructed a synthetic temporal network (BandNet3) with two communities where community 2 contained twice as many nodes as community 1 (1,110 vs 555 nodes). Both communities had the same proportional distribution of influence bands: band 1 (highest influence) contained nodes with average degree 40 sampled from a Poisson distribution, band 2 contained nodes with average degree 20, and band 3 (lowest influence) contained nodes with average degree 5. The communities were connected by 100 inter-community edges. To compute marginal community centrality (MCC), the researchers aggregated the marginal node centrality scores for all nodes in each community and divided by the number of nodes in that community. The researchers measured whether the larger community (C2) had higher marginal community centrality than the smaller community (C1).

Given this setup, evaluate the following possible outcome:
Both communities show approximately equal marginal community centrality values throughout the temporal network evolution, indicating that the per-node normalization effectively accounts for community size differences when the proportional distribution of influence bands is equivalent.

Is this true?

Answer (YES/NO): NO